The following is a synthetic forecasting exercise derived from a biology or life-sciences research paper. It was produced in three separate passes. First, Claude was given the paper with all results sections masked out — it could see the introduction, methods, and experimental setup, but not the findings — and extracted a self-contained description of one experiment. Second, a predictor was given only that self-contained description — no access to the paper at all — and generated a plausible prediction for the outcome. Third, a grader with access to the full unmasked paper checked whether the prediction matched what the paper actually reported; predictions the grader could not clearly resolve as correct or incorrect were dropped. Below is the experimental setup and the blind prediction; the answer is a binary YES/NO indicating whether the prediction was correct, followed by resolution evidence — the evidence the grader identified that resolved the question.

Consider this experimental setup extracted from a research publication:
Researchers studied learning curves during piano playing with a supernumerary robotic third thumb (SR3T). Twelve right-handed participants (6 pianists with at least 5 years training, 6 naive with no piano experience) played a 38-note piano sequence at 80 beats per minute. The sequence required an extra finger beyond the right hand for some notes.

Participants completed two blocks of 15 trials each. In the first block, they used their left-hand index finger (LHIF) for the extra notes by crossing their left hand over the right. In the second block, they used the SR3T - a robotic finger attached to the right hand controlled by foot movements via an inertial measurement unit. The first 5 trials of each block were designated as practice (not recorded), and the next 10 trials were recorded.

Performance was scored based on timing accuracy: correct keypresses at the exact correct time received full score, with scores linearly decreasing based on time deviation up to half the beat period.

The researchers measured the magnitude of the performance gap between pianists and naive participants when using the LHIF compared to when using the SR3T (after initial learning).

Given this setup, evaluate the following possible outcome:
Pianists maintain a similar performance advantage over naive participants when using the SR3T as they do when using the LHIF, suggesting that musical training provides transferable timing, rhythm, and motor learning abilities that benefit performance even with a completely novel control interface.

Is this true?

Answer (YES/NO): NO